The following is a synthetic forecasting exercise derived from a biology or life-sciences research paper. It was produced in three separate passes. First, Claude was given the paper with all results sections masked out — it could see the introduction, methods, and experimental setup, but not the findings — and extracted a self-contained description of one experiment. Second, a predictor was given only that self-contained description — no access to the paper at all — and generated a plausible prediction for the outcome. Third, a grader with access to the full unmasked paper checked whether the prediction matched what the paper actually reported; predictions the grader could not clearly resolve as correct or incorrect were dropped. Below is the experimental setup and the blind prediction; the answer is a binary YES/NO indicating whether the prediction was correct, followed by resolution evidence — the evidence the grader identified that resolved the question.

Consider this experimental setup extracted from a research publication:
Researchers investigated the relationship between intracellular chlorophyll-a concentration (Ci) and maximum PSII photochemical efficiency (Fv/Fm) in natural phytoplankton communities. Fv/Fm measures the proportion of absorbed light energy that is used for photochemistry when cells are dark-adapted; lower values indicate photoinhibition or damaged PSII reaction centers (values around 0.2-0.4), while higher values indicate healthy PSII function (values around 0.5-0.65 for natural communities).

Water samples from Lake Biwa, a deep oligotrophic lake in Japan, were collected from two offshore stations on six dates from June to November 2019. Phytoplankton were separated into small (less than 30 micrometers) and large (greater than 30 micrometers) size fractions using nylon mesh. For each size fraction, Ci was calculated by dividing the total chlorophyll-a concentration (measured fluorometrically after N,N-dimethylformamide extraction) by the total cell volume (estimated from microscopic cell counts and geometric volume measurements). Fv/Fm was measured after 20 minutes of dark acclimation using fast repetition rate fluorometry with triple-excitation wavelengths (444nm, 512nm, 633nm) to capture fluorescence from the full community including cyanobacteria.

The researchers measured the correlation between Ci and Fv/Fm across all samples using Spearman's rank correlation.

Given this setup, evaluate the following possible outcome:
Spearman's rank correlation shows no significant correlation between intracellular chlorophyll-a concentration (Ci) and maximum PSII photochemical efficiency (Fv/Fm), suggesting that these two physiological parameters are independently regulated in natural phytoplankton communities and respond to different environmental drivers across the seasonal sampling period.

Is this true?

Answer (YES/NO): NO